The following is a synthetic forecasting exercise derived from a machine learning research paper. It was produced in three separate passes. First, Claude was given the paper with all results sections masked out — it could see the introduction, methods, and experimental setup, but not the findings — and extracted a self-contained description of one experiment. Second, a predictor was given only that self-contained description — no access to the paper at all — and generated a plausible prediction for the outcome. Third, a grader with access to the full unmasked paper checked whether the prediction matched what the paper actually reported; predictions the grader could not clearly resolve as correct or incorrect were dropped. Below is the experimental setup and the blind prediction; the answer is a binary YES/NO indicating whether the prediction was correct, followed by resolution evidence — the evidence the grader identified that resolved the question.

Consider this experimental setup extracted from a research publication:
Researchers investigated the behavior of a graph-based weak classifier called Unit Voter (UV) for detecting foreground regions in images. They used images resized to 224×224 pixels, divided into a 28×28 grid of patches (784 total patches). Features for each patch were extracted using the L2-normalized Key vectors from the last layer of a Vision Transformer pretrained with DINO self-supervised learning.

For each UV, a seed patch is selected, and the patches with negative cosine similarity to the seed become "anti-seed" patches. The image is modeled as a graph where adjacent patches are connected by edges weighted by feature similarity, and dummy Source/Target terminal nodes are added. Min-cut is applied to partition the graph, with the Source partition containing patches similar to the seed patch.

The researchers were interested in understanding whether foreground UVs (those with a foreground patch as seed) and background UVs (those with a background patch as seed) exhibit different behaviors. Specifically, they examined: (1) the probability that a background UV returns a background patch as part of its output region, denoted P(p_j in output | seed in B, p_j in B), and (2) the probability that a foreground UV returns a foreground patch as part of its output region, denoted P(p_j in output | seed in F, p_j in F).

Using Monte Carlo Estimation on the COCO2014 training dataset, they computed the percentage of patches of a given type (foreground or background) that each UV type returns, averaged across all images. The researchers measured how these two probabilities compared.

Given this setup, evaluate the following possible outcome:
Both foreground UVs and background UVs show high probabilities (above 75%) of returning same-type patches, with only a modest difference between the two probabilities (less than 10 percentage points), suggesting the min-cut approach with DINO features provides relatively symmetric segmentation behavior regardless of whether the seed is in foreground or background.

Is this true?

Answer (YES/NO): NO